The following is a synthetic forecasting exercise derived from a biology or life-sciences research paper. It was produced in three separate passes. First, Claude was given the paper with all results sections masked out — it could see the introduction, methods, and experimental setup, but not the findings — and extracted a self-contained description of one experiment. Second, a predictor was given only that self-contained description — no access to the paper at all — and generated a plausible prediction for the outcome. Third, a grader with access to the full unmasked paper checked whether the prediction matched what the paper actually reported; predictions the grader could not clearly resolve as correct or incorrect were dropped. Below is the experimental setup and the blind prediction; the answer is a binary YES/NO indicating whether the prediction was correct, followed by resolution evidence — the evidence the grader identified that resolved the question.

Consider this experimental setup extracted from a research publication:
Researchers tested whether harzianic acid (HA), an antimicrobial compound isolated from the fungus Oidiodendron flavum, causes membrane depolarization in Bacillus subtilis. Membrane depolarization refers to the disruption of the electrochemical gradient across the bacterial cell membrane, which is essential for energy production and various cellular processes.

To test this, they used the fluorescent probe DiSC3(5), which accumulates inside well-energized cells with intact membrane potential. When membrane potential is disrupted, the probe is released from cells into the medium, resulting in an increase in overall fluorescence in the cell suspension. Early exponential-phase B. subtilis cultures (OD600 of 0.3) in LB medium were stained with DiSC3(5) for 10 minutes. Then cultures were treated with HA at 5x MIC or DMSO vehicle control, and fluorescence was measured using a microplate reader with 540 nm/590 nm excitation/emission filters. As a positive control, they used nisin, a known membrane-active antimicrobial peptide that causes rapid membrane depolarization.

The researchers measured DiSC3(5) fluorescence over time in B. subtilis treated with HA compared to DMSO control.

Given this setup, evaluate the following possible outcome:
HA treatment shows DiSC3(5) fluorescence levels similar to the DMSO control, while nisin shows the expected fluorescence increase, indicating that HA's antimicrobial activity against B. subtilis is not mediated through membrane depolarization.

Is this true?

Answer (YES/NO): NO